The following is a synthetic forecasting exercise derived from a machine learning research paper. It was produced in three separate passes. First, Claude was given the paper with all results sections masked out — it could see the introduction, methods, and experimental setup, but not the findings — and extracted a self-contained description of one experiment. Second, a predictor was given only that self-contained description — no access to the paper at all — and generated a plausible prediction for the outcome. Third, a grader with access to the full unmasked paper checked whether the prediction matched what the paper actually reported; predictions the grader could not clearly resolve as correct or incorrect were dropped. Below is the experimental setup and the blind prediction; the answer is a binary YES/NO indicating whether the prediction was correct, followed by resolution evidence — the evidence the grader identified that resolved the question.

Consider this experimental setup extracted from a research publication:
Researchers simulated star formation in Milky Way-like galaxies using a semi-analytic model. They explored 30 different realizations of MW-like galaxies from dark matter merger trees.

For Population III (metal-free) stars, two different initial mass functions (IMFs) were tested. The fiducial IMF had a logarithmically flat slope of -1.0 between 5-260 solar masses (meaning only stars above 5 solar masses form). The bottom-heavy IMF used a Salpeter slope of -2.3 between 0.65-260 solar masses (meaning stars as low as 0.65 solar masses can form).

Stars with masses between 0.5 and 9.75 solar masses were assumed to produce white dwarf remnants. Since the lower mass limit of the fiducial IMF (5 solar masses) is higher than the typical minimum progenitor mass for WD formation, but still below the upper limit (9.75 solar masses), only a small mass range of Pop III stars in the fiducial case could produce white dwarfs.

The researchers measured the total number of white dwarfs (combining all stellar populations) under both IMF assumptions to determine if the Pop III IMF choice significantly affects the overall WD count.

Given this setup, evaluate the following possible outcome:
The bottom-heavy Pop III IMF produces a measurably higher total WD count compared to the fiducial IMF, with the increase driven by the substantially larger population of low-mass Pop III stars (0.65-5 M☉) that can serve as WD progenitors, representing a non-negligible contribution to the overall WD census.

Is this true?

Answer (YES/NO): NO